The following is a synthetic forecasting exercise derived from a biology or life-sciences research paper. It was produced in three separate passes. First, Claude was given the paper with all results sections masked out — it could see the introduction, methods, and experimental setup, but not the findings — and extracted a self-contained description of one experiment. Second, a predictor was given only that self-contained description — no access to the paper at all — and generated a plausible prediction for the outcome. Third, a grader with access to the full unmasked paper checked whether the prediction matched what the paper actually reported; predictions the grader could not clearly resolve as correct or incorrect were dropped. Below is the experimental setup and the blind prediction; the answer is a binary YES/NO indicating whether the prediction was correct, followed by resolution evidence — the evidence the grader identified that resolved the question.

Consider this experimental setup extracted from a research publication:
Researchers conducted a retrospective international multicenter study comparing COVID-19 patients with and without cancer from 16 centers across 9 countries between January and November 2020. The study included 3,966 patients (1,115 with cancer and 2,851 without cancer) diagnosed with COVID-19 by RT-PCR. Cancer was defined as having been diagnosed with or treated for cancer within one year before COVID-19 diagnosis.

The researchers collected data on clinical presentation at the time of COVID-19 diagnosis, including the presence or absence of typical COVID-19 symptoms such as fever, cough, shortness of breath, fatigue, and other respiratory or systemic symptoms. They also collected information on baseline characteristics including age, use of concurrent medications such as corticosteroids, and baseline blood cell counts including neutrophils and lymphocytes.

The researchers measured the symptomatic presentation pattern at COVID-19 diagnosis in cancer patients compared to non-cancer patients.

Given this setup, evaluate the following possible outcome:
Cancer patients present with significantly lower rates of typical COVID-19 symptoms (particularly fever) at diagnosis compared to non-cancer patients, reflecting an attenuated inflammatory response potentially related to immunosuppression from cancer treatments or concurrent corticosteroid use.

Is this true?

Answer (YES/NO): YES